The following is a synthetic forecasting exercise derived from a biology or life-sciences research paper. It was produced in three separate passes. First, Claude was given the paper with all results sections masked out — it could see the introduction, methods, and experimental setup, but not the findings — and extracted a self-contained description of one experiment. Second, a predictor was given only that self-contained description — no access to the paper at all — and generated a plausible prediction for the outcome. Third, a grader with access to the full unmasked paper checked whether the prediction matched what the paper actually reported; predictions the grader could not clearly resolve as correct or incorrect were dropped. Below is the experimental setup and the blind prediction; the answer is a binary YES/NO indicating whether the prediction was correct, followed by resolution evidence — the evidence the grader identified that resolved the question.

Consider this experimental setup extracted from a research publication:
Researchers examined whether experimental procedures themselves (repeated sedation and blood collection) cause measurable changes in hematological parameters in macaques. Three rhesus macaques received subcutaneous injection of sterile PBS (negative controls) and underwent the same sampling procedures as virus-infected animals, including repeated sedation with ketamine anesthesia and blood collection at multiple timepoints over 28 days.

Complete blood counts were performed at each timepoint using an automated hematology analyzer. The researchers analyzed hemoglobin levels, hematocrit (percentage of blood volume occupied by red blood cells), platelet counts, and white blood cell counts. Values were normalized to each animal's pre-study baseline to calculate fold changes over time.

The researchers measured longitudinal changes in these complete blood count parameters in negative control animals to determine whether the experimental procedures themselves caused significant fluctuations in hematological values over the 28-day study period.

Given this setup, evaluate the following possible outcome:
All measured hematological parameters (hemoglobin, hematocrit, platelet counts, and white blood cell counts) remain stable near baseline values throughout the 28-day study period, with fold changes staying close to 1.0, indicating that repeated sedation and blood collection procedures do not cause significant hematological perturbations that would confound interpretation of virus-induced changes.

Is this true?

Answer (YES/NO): NO